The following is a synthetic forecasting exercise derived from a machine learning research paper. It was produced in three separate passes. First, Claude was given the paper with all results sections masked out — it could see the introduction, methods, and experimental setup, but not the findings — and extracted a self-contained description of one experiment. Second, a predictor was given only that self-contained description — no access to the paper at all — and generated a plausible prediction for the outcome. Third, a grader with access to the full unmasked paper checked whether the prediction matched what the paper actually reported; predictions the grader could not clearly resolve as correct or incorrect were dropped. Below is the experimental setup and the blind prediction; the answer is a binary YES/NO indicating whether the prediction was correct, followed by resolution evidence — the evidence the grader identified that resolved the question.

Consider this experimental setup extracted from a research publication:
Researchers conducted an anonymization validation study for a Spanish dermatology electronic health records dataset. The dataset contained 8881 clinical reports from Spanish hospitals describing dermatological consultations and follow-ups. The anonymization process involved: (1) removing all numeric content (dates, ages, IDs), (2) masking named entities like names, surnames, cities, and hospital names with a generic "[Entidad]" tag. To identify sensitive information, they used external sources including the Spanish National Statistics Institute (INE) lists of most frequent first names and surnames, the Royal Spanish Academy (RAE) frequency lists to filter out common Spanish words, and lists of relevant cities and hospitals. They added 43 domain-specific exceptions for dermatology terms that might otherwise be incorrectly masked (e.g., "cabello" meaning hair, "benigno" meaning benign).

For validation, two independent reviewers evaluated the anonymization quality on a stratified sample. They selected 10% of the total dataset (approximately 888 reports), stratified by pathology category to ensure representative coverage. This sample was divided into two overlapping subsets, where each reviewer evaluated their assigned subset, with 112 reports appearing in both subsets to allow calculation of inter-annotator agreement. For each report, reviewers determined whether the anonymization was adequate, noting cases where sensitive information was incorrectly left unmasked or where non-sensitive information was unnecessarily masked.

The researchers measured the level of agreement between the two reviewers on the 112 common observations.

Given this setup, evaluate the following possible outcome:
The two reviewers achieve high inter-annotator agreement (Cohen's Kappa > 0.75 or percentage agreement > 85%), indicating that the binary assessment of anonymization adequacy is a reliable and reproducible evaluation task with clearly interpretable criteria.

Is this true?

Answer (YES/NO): YES